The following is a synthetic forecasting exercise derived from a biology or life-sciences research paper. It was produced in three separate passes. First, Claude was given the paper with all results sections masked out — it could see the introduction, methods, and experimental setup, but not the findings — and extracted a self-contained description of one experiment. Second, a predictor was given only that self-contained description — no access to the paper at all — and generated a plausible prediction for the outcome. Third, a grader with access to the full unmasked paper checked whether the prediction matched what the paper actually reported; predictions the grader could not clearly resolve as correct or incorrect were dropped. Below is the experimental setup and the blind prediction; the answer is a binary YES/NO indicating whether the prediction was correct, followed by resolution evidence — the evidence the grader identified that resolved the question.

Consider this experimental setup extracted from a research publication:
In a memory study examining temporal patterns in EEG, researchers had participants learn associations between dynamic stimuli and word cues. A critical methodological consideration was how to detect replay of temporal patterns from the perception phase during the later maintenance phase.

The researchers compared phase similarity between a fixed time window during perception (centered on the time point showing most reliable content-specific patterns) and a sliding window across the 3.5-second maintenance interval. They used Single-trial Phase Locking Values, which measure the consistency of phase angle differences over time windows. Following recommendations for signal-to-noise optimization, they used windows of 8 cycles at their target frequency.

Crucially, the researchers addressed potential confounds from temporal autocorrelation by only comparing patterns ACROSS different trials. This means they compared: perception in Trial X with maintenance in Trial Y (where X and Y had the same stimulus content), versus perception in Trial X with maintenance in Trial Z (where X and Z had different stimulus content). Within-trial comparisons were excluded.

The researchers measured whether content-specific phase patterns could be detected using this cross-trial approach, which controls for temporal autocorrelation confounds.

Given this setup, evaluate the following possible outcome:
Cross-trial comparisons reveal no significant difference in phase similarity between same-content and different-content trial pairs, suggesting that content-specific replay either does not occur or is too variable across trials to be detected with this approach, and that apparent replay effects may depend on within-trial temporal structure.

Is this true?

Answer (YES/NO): NO